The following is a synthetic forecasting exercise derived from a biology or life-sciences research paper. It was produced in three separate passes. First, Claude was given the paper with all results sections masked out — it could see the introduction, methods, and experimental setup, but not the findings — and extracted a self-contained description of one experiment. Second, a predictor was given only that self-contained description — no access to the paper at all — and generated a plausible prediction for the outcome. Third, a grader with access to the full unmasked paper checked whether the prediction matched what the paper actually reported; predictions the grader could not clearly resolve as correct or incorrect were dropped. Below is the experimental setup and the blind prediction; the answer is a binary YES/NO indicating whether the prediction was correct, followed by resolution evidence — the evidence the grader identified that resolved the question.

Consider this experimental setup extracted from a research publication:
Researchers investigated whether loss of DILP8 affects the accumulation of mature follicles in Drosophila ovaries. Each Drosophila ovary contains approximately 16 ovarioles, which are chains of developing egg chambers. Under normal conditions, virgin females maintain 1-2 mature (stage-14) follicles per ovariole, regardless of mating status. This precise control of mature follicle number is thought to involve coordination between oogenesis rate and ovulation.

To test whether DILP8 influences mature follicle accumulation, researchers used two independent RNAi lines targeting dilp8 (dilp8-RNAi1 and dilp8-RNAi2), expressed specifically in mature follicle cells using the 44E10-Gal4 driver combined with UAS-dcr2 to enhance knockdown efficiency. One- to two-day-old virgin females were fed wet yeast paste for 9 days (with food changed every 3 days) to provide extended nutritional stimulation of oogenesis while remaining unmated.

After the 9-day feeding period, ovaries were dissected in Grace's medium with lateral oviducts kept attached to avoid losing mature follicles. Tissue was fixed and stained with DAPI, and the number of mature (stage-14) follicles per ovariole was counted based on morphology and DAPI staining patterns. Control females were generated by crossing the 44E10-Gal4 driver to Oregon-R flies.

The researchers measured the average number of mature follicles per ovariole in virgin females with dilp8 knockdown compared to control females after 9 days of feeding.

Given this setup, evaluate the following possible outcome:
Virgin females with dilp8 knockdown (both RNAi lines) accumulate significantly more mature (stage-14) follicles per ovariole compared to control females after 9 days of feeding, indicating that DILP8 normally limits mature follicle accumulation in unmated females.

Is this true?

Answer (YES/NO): YES